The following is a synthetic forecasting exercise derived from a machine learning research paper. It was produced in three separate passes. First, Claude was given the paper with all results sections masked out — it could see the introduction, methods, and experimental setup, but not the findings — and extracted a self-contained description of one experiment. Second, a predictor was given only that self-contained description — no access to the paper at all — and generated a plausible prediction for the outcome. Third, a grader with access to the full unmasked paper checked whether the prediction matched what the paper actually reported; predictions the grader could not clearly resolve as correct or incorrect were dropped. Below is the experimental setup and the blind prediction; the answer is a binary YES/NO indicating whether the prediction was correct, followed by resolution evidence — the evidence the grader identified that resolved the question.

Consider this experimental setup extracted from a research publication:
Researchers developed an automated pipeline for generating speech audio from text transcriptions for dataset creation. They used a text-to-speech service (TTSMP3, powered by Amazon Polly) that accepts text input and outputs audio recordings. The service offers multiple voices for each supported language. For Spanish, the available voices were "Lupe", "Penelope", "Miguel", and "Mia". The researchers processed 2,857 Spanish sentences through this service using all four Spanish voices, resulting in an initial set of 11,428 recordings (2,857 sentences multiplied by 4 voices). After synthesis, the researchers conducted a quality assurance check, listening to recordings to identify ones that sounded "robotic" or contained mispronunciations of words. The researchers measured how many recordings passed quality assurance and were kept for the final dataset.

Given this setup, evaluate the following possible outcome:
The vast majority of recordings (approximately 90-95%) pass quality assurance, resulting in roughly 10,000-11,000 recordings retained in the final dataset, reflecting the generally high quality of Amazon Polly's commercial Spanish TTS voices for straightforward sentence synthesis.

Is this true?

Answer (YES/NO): NO